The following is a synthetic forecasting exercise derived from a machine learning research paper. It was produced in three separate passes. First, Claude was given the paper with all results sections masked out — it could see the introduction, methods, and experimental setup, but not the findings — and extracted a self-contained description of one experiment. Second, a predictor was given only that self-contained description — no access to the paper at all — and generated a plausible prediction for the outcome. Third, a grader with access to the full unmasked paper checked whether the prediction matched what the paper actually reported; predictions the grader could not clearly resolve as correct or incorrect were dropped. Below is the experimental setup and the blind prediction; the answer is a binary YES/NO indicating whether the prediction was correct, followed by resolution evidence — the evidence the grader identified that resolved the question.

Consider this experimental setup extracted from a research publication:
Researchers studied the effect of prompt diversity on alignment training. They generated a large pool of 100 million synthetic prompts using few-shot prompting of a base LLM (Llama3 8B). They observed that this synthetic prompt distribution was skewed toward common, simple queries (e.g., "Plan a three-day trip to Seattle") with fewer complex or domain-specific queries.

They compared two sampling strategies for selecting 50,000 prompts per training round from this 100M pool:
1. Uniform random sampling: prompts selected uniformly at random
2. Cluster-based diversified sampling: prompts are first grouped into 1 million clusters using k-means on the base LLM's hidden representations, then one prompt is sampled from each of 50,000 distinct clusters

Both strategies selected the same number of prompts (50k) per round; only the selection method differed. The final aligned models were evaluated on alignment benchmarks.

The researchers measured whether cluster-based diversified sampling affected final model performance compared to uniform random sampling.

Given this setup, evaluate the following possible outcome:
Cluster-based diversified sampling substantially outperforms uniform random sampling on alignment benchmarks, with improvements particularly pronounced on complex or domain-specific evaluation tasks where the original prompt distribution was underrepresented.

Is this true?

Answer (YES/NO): YES